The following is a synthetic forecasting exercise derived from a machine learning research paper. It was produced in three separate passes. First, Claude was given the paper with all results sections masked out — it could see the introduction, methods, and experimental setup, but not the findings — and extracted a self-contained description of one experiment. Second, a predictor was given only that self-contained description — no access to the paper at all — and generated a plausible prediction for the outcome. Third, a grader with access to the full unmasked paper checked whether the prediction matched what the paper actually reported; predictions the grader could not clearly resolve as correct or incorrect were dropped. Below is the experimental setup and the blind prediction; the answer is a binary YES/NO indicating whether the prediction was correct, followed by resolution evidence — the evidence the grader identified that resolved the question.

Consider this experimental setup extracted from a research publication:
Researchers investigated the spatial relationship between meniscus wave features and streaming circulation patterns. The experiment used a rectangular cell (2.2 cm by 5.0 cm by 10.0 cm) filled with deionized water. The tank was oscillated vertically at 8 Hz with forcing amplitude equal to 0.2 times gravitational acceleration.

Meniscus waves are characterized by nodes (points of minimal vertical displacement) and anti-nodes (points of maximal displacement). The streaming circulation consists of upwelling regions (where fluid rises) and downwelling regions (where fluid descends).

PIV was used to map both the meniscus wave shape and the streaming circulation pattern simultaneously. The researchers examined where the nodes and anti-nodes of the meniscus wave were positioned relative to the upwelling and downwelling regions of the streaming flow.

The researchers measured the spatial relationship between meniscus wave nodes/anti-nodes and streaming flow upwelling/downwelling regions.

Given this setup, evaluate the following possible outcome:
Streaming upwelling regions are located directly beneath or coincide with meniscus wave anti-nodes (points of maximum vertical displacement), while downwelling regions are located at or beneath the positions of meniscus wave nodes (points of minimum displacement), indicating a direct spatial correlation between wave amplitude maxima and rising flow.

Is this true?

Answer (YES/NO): NO